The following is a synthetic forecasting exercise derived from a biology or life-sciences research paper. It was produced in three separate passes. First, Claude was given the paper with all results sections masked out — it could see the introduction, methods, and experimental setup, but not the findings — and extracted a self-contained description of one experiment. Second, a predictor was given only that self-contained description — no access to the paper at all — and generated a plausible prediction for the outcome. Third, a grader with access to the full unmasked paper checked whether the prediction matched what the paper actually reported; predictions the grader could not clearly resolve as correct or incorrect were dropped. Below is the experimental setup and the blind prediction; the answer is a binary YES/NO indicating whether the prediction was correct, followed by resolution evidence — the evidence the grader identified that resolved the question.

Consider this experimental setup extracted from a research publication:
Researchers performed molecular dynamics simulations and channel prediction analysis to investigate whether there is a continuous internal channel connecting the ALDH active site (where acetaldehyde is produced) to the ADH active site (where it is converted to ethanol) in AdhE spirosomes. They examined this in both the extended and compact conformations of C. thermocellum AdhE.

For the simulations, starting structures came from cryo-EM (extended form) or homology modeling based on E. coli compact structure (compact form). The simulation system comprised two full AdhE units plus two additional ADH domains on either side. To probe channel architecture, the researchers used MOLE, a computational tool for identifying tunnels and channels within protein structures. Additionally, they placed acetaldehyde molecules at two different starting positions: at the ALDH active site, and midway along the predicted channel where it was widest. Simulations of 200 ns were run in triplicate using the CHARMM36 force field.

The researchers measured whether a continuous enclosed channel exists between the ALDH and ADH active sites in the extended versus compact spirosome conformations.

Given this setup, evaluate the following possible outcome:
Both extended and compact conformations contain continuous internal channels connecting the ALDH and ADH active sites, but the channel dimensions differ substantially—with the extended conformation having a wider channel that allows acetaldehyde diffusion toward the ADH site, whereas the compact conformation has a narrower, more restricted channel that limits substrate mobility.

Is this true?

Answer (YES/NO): NO